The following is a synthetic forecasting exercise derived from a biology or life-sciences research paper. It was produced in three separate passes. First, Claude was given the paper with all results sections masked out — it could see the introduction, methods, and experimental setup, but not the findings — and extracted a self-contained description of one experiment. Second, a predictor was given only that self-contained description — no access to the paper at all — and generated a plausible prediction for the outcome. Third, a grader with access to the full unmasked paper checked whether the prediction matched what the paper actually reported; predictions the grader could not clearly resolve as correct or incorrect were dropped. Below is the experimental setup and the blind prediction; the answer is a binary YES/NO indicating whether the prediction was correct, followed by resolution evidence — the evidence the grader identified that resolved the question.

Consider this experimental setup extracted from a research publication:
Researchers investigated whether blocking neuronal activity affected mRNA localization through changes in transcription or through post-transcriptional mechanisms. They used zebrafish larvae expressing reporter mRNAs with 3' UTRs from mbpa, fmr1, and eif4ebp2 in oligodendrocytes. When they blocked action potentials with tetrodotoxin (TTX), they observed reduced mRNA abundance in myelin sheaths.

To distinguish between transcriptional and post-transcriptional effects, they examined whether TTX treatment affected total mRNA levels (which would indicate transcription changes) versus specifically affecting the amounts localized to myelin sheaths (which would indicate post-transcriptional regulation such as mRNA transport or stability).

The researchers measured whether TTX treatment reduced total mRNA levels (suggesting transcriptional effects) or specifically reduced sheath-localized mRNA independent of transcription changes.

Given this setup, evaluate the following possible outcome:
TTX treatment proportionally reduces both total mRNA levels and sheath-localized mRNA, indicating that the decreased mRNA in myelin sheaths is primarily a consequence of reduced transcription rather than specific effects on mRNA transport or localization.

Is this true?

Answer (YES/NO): NO